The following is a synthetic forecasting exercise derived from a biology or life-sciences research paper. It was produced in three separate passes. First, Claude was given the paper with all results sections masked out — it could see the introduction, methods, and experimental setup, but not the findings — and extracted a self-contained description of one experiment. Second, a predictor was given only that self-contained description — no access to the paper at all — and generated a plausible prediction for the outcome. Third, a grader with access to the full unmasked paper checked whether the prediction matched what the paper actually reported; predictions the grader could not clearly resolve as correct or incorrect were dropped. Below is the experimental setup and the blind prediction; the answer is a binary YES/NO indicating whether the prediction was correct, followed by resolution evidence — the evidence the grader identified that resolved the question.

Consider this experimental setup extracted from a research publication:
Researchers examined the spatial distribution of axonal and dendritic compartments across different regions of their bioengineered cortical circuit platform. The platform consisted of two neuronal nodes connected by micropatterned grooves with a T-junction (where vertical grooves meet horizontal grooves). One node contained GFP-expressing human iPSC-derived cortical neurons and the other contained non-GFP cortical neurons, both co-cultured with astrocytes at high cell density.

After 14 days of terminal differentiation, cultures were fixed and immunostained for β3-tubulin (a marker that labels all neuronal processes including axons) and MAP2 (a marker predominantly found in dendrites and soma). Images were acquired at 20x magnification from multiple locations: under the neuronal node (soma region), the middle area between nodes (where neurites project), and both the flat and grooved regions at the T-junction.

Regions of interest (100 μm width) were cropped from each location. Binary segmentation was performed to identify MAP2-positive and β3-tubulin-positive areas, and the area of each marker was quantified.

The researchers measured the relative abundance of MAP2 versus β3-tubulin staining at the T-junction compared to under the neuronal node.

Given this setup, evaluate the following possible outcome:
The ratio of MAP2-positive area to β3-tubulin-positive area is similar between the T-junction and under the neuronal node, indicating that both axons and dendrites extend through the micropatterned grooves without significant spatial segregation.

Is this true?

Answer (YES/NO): NO